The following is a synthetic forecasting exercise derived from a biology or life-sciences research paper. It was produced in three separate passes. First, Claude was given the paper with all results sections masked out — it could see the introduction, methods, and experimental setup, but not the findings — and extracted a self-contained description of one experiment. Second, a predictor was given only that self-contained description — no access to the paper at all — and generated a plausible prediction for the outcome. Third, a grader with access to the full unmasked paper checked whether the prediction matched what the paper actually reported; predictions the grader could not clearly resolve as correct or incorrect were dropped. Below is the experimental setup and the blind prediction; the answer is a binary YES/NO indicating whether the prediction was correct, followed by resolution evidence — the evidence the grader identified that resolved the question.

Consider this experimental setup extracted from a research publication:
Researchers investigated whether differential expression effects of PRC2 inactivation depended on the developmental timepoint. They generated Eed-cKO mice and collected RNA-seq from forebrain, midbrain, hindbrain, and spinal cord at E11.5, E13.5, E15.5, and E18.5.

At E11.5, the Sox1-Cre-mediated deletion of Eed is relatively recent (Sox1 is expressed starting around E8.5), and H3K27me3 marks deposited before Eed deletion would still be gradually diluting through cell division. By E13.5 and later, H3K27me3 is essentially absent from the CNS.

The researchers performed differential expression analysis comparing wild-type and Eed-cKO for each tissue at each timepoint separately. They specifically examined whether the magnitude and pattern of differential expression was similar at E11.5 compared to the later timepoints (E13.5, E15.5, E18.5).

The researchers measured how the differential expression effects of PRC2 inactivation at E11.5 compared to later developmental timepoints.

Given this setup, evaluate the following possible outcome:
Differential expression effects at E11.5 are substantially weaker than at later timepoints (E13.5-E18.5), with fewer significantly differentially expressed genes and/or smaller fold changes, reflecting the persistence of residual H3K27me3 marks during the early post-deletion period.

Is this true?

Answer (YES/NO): YES